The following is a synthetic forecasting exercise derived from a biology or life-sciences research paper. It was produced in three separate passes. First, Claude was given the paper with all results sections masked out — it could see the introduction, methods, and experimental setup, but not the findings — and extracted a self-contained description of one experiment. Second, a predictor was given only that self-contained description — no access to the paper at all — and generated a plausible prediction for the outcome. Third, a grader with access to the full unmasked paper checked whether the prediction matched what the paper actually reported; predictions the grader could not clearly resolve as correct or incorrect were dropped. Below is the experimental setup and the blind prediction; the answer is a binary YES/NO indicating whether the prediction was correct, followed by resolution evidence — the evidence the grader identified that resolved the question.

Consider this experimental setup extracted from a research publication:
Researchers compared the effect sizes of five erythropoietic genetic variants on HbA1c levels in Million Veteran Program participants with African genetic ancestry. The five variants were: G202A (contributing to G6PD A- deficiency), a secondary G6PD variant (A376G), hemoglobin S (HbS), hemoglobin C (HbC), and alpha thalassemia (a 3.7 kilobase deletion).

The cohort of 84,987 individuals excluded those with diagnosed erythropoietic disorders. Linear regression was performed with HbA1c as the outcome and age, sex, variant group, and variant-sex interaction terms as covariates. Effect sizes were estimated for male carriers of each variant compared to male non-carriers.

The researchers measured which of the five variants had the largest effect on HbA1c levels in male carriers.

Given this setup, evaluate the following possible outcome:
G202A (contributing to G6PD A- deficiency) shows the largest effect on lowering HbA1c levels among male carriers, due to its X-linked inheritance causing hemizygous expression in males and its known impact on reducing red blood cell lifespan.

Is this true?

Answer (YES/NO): NO